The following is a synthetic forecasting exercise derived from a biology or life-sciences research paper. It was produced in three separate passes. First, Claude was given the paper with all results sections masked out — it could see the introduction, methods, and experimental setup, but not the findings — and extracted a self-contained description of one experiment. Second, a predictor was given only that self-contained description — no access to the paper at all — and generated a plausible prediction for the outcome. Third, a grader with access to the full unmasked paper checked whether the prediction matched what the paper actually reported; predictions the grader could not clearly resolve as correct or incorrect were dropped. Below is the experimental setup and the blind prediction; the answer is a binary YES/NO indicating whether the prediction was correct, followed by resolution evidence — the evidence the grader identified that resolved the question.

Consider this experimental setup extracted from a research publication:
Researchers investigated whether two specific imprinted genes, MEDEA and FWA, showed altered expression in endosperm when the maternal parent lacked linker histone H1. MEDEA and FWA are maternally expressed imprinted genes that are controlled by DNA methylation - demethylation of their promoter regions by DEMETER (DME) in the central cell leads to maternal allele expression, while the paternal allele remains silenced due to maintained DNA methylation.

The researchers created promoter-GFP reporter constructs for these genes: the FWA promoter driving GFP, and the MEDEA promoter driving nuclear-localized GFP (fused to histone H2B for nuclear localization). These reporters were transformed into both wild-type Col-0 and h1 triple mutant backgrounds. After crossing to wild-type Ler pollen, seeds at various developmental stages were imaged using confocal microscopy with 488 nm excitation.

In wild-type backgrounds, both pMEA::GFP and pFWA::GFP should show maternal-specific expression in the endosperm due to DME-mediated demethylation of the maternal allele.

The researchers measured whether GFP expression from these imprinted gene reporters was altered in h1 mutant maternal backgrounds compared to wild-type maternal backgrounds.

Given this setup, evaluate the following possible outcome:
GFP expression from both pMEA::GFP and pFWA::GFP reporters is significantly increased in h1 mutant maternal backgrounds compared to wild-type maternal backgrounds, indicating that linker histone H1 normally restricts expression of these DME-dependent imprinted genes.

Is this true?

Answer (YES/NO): NO